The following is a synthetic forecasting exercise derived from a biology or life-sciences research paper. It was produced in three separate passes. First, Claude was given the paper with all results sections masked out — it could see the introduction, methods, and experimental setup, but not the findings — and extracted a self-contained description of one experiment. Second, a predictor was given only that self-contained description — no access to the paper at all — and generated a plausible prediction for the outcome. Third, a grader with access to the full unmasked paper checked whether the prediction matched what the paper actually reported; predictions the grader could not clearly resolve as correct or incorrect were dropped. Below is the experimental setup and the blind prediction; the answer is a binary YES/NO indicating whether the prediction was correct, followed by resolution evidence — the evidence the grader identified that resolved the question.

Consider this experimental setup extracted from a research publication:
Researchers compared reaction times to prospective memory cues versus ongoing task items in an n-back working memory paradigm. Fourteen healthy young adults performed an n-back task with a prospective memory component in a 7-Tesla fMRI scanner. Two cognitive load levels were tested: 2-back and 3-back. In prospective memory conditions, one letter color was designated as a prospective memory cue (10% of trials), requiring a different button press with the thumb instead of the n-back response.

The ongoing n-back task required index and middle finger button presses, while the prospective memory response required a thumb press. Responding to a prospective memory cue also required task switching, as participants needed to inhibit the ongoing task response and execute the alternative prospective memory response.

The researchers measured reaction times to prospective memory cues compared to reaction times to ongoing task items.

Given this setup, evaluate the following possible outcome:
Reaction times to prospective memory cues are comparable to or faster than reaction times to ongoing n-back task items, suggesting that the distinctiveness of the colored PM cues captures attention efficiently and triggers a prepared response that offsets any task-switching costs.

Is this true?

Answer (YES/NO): YES